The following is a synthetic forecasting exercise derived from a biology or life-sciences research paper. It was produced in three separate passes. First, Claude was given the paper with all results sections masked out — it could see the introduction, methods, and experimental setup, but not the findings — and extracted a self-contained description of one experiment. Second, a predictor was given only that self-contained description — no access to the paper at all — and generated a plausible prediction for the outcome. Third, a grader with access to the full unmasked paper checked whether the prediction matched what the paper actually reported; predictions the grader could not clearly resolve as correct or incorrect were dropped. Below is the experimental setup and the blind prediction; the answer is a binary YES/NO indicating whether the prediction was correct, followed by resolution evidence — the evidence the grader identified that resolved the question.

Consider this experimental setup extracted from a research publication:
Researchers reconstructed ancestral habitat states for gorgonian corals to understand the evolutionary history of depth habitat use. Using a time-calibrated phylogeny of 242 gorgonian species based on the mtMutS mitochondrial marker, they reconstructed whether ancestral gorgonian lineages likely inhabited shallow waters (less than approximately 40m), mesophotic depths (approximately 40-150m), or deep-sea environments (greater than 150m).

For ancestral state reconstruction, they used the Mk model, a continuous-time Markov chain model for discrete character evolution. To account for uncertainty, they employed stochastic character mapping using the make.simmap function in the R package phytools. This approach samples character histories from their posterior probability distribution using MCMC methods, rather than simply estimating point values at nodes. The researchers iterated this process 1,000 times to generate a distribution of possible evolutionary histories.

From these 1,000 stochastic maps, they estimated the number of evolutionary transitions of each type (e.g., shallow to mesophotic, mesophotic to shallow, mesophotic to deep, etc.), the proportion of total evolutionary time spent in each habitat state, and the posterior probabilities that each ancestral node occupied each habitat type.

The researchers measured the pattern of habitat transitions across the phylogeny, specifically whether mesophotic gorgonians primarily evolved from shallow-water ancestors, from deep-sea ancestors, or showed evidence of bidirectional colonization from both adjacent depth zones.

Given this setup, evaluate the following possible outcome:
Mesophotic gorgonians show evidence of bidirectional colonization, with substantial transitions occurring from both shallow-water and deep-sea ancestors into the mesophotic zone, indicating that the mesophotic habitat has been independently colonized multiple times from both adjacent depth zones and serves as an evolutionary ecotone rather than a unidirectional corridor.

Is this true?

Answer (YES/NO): NO